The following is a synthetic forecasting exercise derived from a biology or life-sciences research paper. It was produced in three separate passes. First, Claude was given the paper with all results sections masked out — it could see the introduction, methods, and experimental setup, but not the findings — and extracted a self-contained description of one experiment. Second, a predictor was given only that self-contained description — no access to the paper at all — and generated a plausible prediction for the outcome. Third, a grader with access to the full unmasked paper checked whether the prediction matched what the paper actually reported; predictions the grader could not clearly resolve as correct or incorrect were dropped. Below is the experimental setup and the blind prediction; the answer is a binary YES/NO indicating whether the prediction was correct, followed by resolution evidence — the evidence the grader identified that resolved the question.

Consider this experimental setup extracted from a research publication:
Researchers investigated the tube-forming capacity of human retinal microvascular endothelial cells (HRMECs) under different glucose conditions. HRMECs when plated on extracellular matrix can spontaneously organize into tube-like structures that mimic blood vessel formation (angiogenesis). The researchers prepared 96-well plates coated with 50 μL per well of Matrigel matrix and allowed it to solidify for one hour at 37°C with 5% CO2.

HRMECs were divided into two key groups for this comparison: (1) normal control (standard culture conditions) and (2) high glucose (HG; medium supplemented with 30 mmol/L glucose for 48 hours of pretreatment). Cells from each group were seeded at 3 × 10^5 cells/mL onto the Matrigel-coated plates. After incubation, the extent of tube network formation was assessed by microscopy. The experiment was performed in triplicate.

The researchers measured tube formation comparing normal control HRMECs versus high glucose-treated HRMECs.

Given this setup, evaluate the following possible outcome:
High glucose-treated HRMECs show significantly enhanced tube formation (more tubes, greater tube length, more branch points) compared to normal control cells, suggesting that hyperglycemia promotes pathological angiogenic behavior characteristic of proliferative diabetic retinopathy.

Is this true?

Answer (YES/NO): YES